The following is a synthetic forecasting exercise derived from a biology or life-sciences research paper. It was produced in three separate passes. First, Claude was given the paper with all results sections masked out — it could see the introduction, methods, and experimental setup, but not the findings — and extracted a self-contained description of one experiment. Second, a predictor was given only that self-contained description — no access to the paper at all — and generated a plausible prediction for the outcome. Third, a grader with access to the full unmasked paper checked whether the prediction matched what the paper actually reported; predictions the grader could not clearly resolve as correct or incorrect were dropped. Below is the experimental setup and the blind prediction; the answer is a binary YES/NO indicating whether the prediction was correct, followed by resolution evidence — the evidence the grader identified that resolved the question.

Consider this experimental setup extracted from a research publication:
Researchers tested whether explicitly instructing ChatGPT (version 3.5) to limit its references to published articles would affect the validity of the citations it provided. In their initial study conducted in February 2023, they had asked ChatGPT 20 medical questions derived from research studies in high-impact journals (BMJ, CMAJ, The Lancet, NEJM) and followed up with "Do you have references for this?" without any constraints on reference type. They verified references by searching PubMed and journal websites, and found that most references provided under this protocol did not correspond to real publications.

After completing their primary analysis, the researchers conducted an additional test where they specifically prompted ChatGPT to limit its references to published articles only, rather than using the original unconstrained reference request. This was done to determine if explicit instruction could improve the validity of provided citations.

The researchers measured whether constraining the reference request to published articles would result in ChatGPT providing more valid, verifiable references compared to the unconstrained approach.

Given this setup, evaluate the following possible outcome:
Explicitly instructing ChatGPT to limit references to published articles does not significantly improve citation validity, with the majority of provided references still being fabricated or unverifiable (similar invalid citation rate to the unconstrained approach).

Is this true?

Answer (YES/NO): YES